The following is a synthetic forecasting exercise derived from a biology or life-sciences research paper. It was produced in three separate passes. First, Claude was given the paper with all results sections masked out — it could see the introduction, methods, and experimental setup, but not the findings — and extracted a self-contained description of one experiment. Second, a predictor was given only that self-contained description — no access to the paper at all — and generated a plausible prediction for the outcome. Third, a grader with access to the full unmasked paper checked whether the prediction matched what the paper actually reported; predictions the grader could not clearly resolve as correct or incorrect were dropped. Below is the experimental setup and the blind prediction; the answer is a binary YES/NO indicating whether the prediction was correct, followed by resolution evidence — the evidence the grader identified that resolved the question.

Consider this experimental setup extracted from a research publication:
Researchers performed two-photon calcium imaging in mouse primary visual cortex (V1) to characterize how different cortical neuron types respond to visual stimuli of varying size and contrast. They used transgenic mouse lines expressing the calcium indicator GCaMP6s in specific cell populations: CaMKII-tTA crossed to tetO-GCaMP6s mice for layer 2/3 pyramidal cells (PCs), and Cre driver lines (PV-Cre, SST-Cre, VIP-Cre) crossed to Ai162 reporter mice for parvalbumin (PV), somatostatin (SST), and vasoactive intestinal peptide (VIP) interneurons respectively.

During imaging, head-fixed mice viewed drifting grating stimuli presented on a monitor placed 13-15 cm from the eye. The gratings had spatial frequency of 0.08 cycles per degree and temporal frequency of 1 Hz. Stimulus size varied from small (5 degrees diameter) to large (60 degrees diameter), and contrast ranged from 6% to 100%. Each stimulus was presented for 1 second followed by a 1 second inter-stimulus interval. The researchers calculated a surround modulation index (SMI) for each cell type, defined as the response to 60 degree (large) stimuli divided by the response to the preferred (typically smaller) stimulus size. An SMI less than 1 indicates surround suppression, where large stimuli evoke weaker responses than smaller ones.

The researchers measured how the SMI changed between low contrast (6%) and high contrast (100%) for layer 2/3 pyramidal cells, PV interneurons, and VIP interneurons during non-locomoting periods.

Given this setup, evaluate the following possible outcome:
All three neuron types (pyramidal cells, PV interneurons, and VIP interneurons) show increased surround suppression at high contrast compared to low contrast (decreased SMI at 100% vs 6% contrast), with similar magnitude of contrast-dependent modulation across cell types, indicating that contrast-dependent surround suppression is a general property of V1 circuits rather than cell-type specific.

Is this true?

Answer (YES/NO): NO